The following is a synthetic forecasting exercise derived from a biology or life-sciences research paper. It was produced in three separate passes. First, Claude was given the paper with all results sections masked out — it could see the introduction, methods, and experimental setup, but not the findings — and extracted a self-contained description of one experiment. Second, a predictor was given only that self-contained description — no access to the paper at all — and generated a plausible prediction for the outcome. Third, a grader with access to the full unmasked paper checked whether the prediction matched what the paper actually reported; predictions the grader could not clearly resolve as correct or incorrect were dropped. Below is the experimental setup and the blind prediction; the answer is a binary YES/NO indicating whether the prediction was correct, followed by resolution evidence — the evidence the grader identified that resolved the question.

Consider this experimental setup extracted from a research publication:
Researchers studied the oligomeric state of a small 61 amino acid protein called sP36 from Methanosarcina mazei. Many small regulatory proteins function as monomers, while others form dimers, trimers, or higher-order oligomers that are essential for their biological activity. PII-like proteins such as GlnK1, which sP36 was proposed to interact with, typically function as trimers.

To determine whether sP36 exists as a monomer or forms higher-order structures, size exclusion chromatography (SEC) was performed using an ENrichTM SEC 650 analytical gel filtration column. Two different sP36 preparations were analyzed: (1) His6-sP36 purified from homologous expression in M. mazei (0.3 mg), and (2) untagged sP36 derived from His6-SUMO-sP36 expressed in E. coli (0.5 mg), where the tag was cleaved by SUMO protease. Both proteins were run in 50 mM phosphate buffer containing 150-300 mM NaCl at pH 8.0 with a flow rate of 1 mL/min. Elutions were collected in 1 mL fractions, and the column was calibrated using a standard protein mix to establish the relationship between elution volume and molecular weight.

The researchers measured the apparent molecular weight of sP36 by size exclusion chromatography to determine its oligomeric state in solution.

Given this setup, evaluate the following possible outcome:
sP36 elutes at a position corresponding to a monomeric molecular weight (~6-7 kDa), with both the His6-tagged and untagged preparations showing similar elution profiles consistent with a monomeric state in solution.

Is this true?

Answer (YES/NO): NO